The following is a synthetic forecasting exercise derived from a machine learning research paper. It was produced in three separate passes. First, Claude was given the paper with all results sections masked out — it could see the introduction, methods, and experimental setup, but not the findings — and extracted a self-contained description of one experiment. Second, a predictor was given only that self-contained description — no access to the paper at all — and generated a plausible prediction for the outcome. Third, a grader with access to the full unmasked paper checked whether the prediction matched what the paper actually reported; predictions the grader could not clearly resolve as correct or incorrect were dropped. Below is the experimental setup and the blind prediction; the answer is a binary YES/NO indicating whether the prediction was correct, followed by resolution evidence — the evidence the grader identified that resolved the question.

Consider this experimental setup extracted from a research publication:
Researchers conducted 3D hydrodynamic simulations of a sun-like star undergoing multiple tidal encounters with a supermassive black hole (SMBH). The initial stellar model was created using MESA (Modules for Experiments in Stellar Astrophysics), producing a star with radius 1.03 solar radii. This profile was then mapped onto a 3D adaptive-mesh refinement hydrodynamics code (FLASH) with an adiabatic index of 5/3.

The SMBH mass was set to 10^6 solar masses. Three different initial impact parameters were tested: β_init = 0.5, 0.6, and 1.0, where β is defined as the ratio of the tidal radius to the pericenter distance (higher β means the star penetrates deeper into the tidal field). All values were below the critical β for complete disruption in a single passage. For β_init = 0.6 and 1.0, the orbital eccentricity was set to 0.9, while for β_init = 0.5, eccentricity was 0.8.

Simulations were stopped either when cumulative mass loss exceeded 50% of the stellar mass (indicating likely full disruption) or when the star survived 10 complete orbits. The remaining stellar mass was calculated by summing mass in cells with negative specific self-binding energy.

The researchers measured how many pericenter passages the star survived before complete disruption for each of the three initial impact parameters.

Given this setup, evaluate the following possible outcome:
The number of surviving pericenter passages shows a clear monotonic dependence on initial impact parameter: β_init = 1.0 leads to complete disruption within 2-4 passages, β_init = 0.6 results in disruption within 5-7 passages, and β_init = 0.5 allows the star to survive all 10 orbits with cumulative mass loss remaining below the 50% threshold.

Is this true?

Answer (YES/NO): YES